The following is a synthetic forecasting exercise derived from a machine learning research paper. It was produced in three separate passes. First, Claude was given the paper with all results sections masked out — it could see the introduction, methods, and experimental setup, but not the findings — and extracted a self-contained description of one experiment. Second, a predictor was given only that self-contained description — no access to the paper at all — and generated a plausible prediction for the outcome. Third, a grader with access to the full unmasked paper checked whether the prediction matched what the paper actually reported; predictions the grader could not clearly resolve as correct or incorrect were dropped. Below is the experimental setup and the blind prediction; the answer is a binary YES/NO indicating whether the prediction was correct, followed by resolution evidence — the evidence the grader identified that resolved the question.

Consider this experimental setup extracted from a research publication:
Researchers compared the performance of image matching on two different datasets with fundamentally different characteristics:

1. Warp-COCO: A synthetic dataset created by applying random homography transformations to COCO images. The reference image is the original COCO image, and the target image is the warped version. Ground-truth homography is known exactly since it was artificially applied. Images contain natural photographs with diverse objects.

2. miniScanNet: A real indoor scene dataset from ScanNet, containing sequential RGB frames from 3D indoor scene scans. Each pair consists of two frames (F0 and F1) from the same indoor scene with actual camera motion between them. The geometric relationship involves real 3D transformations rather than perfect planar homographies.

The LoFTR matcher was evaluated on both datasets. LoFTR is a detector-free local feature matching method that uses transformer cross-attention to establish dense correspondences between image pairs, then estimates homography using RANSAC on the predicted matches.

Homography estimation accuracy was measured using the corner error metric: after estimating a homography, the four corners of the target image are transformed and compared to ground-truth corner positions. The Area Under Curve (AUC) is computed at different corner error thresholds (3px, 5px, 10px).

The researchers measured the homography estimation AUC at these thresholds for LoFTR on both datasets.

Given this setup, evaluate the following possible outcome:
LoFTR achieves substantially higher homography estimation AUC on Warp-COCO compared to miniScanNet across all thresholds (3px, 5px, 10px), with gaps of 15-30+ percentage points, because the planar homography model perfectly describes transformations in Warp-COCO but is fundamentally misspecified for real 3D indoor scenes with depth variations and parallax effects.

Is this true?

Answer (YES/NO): YES